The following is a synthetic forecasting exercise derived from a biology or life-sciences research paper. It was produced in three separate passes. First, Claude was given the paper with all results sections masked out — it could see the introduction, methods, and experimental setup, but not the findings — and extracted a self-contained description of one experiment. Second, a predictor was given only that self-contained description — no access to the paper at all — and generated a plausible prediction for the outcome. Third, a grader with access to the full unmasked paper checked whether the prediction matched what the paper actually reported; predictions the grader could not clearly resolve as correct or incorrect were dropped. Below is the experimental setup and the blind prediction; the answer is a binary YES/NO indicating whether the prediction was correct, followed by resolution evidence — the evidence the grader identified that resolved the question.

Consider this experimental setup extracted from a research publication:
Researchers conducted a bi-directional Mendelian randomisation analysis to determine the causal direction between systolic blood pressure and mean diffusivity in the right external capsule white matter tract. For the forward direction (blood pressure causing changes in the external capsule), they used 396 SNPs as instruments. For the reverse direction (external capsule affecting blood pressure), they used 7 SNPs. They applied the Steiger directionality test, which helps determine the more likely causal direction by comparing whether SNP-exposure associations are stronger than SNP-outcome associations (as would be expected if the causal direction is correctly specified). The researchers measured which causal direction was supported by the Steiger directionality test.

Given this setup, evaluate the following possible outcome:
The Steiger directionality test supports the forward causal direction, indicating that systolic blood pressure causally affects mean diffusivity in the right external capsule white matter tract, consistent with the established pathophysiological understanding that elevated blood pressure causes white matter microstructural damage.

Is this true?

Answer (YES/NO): YES